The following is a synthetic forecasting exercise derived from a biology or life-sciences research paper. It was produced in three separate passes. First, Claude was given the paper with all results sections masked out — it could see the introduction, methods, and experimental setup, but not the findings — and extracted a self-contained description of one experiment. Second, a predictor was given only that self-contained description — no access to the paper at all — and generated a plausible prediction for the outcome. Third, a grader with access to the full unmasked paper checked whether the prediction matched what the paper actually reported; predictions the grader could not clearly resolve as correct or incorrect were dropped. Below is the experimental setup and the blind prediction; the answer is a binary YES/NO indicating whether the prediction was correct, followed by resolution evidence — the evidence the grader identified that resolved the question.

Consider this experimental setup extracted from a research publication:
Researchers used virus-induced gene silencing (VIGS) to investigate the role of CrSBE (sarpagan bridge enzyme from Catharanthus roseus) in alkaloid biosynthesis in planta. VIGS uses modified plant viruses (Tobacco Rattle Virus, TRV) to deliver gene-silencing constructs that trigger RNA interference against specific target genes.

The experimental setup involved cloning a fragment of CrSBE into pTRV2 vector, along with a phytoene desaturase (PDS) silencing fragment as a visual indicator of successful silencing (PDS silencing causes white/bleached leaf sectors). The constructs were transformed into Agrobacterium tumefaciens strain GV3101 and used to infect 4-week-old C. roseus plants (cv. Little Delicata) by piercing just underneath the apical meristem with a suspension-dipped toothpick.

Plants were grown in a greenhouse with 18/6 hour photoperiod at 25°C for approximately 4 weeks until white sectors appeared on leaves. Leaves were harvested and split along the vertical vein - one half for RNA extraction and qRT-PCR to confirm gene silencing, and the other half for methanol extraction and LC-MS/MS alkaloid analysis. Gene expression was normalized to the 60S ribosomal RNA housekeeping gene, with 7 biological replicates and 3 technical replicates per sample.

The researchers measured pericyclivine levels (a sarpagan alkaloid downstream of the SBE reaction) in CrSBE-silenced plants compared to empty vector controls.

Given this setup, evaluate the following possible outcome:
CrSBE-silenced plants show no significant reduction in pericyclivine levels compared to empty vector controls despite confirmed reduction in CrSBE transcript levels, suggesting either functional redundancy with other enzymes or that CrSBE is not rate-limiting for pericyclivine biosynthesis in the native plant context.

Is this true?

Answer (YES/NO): NO